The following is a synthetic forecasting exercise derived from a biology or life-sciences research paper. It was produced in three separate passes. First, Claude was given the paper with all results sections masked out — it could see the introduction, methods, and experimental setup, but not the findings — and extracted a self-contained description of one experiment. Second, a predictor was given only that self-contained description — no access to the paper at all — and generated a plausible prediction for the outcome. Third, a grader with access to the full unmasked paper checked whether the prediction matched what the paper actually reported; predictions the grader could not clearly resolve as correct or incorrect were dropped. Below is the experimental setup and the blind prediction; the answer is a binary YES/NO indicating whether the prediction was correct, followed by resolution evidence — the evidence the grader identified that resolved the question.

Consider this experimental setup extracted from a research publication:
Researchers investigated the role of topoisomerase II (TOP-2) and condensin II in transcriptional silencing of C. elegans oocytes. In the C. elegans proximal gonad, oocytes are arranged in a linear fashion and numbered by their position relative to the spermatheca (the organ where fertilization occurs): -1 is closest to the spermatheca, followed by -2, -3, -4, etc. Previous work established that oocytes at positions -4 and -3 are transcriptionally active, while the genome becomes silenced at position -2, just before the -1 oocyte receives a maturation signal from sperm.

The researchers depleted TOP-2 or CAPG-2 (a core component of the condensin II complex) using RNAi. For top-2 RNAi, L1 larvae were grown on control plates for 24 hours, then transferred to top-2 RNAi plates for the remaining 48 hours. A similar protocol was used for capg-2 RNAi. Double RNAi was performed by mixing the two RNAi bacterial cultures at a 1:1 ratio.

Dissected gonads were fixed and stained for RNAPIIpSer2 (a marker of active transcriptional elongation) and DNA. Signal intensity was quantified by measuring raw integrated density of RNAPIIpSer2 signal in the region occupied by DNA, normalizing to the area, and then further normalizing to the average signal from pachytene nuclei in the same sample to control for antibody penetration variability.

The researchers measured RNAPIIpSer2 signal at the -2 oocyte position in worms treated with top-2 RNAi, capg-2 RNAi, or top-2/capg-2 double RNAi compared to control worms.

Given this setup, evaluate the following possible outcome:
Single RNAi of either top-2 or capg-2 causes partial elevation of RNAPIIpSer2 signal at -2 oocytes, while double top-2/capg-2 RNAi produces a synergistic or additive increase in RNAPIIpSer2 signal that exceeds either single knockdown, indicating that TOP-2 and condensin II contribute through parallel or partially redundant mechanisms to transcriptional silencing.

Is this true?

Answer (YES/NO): NO